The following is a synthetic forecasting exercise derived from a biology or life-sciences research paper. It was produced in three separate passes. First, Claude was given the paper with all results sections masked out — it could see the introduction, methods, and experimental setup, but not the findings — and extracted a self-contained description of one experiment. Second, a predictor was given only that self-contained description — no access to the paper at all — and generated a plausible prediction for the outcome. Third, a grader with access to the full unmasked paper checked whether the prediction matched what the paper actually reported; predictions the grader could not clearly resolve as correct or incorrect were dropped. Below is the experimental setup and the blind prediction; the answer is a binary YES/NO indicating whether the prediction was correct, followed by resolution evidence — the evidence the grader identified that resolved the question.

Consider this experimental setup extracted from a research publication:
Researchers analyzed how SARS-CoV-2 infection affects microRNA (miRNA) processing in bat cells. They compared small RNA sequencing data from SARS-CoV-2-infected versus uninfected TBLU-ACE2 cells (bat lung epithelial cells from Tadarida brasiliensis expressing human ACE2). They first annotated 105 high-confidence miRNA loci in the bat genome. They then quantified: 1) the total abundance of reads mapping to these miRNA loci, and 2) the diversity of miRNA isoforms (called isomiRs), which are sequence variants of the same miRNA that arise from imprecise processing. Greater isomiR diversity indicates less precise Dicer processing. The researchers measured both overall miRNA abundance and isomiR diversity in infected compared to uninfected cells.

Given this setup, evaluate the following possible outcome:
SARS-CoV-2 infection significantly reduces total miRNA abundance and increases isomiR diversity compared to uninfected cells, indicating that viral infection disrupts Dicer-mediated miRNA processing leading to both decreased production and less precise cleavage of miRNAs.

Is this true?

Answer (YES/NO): NO